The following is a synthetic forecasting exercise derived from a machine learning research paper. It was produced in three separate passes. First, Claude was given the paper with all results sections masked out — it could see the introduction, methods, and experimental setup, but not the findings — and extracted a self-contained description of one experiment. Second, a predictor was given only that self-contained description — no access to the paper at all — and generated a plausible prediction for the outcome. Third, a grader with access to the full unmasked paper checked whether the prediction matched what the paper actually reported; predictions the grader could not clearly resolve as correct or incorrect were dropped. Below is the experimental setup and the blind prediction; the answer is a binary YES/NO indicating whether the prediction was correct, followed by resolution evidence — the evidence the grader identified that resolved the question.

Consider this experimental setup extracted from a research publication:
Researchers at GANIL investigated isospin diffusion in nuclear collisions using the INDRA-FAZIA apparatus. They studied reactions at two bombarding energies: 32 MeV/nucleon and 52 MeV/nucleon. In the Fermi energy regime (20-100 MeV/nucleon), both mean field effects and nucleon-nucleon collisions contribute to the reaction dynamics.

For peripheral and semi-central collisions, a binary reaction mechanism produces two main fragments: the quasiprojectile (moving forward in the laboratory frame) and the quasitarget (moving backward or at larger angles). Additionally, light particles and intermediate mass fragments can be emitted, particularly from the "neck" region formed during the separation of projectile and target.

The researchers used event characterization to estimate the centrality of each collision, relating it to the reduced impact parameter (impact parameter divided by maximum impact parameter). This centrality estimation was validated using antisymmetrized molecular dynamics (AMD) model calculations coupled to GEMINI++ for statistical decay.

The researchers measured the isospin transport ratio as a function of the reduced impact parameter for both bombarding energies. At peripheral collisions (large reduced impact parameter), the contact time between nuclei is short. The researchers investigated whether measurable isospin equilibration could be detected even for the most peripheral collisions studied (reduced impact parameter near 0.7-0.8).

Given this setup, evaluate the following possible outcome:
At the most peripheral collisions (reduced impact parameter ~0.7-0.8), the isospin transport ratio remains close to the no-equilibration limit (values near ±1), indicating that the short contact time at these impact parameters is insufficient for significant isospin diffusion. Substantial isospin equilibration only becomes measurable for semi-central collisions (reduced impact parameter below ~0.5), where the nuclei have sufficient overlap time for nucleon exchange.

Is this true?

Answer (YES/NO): NO